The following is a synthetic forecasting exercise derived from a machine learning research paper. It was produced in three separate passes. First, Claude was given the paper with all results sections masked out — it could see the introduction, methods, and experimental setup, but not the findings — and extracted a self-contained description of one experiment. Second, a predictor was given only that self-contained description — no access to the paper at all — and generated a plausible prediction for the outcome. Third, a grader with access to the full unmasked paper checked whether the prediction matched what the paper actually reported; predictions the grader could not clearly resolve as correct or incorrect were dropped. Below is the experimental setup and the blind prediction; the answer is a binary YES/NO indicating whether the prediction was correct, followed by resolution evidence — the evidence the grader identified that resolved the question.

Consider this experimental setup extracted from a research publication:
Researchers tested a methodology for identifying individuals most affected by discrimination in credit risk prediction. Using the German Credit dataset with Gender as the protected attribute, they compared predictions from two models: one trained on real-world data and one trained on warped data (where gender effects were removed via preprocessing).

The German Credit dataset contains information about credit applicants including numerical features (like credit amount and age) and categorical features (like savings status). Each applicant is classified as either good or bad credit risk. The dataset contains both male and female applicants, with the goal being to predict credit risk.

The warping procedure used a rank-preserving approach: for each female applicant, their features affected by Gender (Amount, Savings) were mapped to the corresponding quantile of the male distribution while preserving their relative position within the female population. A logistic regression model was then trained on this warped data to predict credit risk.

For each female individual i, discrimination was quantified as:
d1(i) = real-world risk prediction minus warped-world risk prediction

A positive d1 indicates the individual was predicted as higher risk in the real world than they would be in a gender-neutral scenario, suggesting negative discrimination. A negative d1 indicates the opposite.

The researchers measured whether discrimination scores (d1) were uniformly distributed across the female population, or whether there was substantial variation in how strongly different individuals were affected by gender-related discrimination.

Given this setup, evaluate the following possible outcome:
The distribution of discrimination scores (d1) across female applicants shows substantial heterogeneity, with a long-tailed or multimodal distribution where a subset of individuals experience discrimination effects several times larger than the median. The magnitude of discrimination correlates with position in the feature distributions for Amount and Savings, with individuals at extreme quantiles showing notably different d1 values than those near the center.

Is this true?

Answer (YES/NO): NO